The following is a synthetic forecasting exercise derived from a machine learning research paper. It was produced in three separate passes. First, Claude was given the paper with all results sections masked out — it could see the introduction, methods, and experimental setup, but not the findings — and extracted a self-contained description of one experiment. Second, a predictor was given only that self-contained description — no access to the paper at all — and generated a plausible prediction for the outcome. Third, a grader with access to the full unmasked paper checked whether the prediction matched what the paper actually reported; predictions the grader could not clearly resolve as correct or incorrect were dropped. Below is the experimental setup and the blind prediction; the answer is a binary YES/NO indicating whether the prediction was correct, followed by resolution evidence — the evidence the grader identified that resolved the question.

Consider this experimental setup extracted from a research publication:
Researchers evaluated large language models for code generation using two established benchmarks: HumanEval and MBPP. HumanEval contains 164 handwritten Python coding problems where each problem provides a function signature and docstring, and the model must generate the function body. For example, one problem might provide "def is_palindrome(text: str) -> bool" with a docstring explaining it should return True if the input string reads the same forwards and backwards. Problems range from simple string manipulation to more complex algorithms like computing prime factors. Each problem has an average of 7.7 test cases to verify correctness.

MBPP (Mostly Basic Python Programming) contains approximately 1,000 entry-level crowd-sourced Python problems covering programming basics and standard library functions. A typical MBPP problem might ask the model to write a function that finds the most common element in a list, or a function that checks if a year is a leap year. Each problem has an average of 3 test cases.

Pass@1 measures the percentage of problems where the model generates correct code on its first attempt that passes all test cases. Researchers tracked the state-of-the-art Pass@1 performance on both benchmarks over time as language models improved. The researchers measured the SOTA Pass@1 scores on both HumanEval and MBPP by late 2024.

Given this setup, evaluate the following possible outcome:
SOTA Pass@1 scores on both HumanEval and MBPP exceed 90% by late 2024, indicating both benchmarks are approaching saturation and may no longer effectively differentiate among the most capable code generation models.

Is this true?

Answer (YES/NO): YES